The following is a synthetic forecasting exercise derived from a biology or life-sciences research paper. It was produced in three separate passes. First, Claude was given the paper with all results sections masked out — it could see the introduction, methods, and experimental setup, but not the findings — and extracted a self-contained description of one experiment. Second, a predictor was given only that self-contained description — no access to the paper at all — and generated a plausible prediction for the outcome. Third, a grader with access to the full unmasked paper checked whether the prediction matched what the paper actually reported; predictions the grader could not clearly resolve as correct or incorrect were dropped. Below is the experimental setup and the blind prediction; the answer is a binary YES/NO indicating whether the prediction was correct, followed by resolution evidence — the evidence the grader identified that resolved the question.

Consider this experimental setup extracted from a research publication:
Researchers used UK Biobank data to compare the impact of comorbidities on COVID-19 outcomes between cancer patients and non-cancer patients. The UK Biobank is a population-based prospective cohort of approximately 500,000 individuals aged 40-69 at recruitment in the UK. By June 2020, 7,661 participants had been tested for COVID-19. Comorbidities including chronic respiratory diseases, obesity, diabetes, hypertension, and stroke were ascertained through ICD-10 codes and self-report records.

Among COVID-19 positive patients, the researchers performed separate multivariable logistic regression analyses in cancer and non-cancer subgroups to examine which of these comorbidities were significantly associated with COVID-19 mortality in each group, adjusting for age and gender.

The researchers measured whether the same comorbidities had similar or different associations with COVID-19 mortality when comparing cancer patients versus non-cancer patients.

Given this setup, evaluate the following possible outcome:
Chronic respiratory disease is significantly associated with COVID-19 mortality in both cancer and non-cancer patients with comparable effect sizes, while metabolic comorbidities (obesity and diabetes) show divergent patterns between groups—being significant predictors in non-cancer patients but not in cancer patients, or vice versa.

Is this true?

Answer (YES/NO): NO